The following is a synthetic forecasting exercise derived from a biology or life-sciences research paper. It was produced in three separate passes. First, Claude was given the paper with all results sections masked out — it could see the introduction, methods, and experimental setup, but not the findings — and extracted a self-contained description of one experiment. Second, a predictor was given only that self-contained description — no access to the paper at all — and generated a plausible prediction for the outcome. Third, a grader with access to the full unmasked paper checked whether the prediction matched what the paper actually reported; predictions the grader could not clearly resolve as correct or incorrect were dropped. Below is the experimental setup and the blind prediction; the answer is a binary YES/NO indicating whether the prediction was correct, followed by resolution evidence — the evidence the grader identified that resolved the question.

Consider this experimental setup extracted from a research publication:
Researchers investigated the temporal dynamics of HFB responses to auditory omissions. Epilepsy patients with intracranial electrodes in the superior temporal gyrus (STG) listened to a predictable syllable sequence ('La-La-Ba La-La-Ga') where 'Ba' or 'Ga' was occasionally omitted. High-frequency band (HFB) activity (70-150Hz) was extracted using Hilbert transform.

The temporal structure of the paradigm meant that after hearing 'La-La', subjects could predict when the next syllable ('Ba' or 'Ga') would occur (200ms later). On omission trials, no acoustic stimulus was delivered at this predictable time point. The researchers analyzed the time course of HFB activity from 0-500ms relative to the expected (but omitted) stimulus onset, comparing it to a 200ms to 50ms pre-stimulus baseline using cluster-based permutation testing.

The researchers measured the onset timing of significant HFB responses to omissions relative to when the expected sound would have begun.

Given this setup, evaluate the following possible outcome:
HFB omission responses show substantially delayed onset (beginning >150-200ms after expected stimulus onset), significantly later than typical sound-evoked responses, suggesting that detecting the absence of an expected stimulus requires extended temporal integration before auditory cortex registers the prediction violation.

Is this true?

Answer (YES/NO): NO